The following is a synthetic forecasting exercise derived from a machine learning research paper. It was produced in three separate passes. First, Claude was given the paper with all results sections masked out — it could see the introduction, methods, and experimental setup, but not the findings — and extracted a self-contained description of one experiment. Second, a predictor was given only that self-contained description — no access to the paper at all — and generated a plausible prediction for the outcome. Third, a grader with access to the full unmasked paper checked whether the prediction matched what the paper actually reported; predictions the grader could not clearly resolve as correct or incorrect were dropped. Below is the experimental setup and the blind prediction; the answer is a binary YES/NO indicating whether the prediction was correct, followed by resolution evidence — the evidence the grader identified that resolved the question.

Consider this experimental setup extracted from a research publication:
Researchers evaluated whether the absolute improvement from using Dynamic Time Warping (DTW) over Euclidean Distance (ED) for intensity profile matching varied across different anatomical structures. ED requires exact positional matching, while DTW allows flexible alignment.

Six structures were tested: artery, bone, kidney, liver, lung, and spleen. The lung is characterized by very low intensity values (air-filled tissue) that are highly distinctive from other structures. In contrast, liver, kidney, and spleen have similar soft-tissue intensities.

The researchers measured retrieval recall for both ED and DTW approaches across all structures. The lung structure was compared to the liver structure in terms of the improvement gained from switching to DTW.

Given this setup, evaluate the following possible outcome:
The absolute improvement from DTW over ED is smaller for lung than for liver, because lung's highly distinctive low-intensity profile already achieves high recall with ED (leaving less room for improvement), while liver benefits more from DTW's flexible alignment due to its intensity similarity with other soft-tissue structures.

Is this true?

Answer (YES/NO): NO